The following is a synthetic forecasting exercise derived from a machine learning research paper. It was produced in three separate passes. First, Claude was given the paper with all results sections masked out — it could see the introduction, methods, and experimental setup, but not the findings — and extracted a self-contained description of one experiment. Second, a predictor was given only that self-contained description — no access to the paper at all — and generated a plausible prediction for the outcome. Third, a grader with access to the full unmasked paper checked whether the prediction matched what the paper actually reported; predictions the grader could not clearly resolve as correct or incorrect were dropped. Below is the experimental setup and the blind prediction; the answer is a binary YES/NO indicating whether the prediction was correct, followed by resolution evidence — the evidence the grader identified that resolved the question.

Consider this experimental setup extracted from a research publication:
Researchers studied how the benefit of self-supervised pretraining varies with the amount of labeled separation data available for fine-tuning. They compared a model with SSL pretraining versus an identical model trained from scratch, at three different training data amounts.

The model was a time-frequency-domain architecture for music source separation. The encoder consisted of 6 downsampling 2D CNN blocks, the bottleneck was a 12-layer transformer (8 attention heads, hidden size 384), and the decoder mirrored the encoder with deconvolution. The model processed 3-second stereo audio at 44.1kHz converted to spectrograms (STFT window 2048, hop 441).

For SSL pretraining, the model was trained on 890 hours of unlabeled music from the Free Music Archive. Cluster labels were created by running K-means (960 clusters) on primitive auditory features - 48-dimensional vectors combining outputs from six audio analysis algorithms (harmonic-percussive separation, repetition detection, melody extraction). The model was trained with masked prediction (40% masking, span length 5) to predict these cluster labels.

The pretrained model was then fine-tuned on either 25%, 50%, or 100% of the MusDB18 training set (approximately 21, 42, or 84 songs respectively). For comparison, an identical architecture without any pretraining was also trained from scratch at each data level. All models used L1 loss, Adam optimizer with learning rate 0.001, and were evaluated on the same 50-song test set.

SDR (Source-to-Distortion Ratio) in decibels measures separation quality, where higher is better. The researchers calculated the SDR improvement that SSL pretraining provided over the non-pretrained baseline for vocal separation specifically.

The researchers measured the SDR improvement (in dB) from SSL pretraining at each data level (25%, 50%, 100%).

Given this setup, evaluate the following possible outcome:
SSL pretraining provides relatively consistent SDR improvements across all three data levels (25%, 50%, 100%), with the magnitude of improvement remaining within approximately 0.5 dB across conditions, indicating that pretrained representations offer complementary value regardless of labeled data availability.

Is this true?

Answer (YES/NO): NO